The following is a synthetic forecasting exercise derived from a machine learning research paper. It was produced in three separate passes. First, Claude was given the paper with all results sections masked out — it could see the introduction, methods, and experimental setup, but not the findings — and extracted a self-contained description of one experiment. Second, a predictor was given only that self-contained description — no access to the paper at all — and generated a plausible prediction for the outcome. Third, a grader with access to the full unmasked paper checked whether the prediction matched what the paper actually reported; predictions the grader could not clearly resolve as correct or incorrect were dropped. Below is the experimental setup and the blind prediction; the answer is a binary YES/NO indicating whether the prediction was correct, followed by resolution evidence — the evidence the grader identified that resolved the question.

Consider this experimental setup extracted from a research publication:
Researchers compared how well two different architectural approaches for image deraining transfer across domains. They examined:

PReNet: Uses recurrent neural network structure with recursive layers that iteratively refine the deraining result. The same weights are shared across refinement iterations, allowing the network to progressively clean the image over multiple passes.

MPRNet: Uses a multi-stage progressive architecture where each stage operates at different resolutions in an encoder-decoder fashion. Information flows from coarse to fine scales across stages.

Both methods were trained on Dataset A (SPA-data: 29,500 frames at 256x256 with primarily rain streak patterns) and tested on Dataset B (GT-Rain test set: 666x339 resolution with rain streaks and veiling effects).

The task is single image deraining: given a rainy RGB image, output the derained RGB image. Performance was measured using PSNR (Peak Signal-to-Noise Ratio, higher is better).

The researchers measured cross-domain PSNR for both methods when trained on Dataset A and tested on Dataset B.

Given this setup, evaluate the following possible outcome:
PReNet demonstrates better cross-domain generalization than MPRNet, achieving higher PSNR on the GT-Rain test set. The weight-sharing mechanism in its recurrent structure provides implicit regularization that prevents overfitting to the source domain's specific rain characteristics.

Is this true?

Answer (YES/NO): YES